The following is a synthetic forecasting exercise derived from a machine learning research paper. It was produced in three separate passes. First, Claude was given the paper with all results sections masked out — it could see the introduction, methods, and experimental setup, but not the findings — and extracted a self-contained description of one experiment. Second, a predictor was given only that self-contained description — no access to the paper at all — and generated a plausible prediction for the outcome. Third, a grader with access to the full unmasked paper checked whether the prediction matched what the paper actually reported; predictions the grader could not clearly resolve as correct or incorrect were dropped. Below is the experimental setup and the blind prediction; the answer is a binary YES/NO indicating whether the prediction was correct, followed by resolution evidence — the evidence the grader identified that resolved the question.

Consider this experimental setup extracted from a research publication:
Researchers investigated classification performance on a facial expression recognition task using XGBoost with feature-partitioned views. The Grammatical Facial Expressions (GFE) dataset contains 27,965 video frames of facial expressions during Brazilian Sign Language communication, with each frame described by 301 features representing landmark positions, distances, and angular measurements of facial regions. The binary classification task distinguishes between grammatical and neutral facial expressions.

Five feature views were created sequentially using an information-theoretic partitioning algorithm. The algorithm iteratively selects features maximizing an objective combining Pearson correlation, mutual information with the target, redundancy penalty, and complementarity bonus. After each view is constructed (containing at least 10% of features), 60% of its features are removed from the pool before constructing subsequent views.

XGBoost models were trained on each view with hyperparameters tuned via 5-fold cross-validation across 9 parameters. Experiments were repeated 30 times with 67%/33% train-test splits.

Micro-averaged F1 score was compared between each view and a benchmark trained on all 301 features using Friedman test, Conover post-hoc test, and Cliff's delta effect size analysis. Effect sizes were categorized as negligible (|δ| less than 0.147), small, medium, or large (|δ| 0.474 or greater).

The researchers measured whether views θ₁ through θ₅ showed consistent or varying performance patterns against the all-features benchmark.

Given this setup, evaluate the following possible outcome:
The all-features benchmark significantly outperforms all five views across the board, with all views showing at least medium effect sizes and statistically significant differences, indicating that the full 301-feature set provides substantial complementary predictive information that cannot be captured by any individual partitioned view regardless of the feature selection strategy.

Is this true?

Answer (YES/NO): NO